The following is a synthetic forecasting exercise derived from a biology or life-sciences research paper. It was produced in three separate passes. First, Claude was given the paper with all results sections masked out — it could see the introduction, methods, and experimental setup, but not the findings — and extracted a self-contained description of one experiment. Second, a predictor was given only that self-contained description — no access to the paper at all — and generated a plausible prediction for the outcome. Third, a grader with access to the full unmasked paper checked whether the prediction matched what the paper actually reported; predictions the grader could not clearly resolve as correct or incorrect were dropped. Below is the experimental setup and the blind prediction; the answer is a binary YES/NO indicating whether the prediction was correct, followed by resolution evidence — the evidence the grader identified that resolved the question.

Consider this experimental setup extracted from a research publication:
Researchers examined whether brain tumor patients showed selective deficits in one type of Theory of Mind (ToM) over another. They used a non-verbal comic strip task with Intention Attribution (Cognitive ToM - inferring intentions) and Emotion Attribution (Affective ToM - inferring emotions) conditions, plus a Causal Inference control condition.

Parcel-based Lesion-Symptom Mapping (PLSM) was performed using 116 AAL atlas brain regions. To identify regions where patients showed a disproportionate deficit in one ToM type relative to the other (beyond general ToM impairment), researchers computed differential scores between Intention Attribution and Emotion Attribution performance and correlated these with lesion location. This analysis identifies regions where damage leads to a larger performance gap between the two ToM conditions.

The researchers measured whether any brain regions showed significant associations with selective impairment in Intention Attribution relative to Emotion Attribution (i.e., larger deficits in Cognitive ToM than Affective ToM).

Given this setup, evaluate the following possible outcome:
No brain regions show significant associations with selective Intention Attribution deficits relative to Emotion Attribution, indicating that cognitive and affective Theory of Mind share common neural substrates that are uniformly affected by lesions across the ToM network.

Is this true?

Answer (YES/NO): NO